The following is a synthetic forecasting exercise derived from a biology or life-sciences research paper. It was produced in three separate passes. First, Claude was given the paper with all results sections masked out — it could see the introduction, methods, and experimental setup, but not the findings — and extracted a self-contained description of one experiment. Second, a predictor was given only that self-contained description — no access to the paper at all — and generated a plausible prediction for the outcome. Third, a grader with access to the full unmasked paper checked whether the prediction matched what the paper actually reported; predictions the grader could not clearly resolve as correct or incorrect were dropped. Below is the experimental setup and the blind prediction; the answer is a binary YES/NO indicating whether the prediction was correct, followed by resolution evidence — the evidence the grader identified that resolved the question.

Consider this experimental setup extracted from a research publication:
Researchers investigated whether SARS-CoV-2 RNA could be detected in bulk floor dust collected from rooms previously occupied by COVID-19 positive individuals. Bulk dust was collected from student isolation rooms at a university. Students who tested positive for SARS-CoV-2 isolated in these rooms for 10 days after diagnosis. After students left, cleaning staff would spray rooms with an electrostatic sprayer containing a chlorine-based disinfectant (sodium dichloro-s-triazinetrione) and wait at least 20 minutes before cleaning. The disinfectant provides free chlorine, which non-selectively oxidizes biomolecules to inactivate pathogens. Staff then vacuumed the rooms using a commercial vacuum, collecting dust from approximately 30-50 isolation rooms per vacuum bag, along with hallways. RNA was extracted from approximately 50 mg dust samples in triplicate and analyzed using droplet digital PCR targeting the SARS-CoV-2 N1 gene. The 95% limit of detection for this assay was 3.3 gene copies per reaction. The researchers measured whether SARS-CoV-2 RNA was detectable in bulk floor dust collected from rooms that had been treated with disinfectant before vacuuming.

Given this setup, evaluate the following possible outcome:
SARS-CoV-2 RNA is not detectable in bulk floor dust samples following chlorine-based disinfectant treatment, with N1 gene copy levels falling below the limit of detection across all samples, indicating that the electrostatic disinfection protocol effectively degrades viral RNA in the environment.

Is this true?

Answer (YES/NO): NO